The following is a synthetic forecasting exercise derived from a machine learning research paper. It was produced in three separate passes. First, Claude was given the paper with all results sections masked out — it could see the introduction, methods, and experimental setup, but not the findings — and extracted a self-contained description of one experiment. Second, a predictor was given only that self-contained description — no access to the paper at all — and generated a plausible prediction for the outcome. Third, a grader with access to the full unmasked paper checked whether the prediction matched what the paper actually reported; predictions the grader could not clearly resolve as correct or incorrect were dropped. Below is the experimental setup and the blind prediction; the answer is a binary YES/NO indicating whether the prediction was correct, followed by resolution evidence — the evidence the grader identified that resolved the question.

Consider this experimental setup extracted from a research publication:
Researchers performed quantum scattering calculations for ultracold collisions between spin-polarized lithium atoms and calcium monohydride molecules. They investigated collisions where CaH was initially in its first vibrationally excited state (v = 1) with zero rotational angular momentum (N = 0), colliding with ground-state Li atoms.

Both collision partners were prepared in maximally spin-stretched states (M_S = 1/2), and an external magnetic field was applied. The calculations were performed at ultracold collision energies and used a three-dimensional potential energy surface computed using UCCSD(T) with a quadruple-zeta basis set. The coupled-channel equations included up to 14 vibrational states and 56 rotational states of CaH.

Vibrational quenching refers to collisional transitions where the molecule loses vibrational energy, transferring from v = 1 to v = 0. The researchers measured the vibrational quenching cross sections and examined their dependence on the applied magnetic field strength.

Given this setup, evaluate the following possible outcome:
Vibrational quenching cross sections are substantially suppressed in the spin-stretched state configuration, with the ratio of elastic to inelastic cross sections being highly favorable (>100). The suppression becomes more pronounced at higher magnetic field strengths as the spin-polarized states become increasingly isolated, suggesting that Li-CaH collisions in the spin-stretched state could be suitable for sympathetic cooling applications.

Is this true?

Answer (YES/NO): NO